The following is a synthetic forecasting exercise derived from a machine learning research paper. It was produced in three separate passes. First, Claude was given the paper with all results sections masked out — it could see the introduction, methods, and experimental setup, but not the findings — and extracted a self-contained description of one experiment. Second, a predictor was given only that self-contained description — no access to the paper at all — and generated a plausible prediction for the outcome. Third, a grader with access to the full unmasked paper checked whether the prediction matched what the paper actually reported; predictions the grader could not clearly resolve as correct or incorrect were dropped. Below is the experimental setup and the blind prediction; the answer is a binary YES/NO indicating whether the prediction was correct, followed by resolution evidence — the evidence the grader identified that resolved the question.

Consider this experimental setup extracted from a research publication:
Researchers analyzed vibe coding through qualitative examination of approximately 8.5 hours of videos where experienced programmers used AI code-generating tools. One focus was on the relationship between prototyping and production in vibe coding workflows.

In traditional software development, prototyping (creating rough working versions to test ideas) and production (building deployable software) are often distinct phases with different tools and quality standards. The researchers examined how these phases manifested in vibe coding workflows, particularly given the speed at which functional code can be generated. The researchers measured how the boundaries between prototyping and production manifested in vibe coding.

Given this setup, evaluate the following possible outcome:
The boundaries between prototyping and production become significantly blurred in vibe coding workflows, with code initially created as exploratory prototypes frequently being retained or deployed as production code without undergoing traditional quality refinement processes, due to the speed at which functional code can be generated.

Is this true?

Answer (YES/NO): NO